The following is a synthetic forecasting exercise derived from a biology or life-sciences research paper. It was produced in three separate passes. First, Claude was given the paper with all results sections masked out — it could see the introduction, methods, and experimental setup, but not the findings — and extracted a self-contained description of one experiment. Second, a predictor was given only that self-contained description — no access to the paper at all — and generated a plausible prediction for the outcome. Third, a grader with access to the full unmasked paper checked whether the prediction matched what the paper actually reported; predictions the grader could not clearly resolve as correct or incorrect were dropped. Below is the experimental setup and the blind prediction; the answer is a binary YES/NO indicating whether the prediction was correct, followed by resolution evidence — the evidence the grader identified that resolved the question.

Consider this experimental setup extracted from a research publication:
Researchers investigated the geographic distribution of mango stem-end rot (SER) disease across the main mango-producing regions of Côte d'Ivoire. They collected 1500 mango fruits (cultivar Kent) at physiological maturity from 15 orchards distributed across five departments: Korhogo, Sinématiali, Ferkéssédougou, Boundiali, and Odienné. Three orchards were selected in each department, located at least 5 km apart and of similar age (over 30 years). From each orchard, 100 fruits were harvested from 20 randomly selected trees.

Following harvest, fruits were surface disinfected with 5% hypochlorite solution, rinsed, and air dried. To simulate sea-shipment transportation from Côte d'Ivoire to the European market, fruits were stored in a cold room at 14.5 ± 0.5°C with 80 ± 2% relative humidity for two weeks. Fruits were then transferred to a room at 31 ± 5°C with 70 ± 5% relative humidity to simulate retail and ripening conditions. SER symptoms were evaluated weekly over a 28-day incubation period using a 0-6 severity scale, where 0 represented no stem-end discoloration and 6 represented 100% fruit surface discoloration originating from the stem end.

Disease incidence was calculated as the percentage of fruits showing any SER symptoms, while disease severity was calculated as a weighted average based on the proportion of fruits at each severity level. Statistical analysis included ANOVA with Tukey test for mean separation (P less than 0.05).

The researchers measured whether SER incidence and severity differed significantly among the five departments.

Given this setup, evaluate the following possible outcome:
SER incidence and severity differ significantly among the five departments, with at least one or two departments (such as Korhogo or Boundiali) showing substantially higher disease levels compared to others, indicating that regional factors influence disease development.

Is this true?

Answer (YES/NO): NO